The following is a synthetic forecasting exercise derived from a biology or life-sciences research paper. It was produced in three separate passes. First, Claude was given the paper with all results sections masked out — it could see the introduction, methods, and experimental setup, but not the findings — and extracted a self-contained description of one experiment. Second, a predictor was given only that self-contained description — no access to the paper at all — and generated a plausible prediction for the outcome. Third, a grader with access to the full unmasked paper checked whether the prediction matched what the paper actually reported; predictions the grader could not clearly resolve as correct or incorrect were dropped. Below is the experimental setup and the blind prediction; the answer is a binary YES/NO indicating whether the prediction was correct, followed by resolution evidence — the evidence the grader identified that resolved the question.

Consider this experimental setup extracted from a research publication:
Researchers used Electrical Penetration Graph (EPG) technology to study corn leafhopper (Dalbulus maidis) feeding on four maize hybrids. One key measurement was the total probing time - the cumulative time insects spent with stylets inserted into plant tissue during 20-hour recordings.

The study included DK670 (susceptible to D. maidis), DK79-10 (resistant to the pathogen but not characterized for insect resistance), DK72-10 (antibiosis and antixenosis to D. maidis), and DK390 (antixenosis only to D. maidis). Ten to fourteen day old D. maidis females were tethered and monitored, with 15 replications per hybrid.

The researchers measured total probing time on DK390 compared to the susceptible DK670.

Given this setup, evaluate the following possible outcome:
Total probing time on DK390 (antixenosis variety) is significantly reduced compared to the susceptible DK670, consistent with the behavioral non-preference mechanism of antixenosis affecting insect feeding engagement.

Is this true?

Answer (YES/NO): YES